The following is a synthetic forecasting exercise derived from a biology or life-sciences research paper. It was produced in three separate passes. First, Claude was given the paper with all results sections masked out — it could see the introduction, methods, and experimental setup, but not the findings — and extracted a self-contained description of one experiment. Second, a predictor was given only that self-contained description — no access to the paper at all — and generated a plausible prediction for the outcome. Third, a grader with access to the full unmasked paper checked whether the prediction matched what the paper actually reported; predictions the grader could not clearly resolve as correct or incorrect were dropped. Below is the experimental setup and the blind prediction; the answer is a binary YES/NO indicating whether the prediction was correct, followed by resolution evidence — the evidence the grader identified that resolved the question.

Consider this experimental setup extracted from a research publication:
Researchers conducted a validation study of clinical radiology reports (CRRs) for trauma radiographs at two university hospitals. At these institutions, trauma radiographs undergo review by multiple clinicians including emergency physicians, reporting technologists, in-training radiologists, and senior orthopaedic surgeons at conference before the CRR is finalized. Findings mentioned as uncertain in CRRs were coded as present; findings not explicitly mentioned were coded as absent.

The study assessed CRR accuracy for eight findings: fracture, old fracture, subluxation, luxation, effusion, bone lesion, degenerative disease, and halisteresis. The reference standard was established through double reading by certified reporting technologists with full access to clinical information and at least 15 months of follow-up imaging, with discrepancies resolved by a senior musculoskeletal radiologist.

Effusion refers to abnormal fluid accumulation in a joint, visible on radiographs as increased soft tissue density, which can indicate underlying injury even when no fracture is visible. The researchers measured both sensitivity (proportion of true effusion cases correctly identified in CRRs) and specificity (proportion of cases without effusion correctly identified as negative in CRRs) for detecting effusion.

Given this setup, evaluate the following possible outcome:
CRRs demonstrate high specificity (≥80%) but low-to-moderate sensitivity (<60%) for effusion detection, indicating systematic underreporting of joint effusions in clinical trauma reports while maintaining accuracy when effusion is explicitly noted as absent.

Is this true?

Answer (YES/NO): NO